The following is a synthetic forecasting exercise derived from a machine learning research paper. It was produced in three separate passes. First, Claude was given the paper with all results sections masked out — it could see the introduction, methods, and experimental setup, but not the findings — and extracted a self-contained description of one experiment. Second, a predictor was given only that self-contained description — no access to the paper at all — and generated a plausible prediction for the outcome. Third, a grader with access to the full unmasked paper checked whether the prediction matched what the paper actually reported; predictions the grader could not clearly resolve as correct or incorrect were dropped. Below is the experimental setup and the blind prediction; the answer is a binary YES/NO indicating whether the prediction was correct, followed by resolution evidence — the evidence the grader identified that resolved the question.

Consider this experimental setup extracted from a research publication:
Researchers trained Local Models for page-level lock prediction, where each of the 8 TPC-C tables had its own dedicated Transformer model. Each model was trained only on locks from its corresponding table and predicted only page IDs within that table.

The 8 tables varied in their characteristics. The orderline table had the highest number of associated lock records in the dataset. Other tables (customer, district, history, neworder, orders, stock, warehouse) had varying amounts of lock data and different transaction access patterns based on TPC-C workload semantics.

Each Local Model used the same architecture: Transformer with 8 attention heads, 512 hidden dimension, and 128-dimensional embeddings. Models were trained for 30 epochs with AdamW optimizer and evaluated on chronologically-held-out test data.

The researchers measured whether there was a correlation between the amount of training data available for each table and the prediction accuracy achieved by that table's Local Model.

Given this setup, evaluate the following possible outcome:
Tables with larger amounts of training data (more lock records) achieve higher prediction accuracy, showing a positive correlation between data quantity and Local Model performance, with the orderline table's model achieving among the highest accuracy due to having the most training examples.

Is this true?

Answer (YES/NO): NO